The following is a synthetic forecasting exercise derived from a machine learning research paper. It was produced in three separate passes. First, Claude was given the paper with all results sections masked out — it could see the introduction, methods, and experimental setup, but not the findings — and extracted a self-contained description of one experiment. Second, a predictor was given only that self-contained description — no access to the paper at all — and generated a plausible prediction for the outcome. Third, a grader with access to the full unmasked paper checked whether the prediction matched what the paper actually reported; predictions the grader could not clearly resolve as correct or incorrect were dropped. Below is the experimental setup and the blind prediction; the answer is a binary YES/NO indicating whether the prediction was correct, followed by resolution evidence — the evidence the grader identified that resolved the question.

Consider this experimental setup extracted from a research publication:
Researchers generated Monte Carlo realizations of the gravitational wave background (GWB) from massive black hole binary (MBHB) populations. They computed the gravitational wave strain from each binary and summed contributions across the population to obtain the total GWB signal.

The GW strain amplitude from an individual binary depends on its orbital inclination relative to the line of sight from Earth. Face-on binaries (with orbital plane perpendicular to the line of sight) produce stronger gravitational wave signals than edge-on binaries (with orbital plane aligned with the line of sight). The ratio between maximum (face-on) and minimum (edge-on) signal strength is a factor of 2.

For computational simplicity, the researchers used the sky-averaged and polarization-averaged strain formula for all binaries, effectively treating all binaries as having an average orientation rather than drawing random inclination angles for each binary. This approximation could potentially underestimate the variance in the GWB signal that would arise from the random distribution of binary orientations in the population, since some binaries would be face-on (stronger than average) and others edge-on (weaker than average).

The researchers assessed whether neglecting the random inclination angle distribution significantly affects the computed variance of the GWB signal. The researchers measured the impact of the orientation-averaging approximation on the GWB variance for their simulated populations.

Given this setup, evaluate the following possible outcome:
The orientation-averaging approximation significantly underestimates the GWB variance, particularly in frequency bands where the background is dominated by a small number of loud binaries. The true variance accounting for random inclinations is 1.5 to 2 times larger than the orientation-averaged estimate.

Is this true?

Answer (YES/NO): NO